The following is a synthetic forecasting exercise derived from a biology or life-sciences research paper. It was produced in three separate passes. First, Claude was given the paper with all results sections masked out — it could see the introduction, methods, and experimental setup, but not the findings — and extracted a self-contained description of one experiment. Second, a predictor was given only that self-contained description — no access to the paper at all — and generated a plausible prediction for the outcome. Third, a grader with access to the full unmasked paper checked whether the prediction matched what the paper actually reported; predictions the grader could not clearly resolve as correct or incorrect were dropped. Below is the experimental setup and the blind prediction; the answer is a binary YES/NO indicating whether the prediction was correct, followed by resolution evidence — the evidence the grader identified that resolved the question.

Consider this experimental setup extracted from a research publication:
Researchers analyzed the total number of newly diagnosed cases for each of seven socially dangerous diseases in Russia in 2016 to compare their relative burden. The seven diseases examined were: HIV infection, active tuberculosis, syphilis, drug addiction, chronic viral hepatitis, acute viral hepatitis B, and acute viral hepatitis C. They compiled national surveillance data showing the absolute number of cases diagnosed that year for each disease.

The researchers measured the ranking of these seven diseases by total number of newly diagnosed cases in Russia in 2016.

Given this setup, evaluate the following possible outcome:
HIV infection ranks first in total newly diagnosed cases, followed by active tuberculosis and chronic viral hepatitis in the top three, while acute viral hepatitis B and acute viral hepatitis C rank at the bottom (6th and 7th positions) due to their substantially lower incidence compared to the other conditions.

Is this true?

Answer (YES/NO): YES